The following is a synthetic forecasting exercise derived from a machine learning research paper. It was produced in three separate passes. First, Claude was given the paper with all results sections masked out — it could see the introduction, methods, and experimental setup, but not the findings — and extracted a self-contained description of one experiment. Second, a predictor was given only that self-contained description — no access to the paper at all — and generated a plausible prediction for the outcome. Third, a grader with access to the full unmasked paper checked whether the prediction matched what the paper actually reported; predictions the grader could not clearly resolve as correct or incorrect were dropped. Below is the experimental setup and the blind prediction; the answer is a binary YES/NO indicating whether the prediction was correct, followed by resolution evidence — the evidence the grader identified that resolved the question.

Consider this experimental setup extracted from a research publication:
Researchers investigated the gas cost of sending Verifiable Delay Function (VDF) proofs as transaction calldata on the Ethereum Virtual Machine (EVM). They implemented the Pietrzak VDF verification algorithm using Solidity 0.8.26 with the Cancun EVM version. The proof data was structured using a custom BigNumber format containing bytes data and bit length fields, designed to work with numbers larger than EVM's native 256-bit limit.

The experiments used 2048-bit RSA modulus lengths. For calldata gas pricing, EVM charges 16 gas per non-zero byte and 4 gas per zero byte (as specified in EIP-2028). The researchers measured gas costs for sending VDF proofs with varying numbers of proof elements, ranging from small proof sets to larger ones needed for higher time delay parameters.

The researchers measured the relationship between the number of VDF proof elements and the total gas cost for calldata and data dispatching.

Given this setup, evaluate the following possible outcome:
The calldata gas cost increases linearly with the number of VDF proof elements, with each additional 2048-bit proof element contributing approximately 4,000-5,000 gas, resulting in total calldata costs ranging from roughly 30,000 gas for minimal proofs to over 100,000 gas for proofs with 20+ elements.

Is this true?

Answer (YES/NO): NO